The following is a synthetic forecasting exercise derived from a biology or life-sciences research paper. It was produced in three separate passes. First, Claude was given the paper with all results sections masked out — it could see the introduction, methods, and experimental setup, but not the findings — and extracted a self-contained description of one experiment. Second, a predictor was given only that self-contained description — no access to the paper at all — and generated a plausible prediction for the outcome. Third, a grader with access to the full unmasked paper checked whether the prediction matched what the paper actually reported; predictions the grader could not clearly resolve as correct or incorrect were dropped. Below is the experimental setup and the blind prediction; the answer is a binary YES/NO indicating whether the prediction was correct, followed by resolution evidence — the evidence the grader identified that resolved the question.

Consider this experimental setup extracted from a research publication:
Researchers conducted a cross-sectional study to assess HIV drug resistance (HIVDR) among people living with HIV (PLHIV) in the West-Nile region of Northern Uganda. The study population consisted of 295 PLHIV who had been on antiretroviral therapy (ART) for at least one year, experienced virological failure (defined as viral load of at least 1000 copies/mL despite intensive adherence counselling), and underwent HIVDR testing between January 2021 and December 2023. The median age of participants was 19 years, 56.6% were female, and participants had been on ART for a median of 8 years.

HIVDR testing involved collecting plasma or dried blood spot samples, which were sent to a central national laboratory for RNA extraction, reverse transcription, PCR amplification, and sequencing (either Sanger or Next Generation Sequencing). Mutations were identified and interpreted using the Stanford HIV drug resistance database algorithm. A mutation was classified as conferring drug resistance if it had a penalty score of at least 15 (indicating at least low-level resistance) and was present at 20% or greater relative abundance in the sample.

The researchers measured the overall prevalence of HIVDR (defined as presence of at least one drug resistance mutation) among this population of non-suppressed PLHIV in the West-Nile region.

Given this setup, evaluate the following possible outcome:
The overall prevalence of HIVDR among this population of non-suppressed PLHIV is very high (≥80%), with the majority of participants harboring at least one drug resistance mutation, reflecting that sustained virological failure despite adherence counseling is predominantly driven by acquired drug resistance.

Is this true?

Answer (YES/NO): NO